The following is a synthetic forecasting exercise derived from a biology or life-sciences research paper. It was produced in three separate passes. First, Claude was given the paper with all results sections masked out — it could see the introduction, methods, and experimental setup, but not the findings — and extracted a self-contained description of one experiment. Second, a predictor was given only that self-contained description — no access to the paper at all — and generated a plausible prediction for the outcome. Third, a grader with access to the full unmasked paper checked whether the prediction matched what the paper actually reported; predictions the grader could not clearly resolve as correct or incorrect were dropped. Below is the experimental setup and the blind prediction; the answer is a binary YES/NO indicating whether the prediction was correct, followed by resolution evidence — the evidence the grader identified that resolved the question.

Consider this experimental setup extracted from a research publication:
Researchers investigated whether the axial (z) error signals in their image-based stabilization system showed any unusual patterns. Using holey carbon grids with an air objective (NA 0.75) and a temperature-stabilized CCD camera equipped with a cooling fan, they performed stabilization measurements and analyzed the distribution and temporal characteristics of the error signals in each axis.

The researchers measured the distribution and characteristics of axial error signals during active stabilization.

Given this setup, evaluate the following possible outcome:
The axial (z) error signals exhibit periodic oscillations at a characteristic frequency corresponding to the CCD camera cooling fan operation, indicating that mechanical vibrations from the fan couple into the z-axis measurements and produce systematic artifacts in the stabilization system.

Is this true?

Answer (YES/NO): NO